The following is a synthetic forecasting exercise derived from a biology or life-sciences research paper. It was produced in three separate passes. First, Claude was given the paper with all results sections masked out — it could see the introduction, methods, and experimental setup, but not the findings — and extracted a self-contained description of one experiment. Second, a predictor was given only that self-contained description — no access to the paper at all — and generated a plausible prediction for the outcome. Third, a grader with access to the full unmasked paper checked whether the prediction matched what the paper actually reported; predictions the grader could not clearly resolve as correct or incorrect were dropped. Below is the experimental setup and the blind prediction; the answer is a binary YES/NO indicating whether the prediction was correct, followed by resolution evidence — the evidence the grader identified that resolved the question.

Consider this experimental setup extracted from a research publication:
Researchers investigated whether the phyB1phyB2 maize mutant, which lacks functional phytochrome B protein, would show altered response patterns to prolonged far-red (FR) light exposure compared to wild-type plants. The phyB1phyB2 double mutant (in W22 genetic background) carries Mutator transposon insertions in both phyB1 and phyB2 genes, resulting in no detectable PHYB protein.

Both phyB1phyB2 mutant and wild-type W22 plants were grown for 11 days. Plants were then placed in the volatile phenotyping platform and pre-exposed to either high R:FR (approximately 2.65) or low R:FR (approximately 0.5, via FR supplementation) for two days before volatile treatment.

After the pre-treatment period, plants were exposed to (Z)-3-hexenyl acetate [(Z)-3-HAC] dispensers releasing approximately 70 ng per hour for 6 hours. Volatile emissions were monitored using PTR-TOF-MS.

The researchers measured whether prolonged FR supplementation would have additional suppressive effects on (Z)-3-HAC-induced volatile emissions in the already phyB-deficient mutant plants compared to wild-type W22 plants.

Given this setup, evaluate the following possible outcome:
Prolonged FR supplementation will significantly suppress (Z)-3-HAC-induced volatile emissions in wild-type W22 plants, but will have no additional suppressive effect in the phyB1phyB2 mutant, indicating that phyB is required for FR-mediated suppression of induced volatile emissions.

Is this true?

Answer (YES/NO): NO